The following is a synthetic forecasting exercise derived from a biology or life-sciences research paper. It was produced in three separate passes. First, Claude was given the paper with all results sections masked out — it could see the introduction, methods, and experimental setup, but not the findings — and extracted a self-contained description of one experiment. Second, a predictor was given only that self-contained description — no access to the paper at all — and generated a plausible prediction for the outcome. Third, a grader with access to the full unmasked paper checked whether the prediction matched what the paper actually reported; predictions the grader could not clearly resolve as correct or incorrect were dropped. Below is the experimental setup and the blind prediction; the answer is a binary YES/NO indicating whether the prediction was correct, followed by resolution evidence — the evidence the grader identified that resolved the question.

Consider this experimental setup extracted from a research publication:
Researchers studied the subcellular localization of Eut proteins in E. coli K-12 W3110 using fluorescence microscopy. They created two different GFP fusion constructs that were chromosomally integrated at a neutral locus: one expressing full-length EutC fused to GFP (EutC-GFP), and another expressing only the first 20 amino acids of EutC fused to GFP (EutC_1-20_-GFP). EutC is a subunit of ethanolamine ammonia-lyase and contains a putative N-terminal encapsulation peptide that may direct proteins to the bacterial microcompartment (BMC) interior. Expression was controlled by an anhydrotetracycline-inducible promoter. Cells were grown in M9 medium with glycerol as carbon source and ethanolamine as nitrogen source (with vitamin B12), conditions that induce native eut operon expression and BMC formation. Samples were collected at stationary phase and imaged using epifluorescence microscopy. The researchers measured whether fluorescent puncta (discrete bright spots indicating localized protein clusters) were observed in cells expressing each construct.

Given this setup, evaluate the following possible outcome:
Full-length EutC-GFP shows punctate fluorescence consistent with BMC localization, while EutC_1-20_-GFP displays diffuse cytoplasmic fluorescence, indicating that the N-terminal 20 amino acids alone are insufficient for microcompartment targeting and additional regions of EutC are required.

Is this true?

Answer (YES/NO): NO